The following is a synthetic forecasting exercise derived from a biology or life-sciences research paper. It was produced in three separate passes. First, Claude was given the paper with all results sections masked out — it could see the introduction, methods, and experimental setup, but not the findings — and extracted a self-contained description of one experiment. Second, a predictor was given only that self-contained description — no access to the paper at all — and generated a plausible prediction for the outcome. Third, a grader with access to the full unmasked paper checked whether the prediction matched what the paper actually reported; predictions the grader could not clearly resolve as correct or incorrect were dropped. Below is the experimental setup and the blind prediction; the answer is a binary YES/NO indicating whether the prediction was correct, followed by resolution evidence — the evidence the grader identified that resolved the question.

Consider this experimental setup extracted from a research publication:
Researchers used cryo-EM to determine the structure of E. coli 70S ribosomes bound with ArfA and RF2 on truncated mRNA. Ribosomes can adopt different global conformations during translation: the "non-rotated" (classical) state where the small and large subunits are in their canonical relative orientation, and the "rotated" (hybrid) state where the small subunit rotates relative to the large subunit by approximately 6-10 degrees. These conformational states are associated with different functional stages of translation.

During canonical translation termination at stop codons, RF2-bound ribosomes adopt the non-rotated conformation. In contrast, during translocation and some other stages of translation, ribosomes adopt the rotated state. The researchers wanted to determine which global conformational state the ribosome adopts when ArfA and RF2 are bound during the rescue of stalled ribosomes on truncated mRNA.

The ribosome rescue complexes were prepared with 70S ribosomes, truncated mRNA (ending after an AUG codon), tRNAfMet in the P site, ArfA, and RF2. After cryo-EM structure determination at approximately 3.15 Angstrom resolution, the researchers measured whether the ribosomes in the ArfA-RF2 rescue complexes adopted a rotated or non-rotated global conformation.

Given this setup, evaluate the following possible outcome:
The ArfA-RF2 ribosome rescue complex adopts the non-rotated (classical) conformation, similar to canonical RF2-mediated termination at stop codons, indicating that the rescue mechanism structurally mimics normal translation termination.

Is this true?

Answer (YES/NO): YES